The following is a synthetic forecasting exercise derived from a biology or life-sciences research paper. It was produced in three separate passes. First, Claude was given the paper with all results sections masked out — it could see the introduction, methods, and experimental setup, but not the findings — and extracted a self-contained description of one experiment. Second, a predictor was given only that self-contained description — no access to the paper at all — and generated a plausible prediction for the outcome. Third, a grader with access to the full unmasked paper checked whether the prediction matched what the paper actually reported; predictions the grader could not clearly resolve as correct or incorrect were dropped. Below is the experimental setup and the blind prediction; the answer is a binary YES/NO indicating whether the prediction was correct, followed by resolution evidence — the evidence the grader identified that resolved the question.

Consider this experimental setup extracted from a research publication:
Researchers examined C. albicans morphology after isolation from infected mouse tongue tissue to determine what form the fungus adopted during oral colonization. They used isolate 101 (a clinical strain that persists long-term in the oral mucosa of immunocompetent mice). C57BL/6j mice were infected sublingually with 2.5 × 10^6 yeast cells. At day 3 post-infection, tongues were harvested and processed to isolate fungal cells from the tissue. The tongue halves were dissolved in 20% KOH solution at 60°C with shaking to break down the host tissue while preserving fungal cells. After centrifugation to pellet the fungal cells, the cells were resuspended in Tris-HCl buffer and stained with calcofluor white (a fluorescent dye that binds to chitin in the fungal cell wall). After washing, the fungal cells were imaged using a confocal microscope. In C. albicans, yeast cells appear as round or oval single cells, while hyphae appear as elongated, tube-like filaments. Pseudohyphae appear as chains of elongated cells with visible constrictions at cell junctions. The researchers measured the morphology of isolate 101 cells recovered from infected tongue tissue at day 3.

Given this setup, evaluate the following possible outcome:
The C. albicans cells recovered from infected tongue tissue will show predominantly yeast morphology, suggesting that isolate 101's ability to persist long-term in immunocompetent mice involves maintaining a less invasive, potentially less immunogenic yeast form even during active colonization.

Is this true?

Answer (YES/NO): NO